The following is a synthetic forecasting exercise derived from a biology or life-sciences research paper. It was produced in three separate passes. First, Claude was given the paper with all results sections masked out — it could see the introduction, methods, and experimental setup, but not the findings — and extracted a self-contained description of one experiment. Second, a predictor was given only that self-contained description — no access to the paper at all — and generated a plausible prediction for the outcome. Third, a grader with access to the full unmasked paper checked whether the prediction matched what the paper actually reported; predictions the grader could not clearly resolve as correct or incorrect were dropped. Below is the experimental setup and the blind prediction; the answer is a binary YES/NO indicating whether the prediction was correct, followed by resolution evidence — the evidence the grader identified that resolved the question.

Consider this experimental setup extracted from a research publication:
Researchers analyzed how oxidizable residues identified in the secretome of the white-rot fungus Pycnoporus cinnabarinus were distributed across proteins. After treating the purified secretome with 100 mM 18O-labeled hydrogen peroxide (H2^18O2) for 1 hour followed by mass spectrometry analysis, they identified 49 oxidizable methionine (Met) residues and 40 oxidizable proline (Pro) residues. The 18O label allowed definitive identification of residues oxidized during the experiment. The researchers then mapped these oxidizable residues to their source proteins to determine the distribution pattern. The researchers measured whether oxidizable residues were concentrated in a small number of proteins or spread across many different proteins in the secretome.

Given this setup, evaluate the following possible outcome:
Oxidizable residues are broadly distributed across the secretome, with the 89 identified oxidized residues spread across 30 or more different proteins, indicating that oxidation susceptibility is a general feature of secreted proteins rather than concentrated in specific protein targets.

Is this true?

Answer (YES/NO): NO